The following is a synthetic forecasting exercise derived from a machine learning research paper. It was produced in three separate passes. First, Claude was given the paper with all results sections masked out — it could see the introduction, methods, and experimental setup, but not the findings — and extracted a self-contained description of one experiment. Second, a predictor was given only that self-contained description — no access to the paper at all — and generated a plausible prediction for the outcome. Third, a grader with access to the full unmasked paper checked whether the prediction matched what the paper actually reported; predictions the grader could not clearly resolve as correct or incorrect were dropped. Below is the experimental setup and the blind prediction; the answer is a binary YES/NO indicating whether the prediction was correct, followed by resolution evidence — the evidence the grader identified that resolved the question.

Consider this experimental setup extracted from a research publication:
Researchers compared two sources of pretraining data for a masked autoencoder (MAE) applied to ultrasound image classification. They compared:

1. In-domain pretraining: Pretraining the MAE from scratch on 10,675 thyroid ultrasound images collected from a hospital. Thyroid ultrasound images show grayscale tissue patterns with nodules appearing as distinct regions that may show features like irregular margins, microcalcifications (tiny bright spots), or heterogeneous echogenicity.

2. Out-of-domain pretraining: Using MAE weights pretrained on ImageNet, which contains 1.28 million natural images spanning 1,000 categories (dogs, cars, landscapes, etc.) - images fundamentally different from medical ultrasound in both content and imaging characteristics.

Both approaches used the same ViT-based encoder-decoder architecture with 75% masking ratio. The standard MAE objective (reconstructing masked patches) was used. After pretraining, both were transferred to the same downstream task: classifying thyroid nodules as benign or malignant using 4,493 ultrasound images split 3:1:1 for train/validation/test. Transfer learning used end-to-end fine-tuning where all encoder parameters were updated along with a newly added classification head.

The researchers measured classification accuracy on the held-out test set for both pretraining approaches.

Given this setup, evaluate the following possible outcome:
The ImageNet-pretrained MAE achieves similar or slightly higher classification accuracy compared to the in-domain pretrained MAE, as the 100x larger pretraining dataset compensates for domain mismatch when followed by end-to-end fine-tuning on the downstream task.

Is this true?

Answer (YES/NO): NO